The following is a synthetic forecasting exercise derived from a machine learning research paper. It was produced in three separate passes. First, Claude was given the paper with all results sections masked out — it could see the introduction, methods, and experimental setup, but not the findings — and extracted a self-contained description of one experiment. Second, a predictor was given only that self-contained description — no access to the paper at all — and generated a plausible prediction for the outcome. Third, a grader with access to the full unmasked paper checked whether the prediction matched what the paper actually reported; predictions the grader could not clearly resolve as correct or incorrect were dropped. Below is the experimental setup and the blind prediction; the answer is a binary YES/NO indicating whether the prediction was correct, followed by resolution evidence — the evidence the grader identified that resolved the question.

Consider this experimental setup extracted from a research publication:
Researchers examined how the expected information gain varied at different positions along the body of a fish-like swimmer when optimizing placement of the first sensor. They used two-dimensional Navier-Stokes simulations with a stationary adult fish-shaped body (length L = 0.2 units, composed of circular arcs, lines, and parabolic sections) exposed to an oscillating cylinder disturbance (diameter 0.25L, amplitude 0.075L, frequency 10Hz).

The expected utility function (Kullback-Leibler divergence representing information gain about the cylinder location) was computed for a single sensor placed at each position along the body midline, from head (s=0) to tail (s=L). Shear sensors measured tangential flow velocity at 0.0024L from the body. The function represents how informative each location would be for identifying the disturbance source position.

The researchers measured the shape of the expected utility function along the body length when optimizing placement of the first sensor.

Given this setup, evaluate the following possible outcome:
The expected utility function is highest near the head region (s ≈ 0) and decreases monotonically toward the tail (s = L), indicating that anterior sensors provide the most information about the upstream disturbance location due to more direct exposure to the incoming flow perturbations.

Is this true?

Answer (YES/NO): NO